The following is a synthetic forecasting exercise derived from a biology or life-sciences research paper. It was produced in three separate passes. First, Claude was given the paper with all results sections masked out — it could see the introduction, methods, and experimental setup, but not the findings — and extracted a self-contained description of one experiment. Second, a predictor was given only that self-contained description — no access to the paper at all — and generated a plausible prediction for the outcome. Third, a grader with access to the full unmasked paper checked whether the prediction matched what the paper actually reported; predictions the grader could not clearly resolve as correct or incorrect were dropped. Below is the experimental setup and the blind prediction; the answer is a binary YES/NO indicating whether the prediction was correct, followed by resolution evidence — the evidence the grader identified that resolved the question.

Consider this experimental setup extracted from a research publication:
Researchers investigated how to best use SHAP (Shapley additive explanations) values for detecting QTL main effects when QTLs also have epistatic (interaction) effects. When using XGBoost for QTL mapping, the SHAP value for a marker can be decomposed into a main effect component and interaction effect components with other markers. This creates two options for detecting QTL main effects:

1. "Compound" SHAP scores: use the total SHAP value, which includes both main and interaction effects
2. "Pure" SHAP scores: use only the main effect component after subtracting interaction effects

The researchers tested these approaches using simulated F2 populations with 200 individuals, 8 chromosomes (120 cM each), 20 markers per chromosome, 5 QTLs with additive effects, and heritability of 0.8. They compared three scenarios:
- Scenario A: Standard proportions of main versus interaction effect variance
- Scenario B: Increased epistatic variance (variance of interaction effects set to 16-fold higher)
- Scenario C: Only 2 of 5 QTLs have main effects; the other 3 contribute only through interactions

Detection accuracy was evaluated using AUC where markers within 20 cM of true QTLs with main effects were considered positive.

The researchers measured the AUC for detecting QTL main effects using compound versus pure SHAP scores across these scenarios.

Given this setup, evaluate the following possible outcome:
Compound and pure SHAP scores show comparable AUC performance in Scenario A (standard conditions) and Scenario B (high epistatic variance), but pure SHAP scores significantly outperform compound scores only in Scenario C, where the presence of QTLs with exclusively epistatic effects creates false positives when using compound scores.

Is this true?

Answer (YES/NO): NO